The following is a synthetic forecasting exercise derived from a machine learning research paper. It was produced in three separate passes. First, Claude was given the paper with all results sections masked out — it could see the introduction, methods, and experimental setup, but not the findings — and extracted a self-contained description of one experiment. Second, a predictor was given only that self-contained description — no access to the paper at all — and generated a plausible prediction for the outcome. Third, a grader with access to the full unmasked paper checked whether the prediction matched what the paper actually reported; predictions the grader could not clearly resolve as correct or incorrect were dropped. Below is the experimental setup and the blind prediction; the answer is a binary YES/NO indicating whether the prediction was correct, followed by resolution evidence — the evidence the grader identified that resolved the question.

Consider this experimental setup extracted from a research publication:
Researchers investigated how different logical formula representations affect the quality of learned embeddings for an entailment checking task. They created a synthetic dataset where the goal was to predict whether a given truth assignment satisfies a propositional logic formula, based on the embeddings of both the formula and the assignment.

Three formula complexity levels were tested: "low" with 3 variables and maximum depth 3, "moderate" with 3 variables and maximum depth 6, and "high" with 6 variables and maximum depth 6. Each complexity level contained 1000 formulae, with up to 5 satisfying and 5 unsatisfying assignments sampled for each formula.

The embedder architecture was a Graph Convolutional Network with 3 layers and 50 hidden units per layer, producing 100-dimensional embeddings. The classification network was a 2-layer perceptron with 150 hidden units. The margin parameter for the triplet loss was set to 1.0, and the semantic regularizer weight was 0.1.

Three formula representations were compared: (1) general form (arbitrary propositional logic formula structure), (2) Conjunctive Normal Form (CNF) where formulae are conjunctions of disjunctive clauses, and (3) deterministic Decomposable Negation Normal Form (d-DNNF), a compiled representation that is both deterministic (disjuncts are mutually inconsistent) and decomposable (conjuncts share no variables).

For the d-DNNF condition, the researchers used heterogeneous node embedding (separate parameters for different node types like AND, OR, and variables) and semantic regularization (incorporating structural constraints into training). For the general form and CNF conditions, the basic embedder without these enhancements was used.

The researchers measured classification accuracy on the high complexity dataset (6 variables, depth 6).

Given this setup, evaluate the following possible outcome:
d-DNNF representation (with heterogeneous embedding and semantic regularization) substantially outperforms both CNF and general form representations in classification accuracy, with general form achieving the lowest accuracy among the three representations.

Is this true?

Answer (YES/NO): NO